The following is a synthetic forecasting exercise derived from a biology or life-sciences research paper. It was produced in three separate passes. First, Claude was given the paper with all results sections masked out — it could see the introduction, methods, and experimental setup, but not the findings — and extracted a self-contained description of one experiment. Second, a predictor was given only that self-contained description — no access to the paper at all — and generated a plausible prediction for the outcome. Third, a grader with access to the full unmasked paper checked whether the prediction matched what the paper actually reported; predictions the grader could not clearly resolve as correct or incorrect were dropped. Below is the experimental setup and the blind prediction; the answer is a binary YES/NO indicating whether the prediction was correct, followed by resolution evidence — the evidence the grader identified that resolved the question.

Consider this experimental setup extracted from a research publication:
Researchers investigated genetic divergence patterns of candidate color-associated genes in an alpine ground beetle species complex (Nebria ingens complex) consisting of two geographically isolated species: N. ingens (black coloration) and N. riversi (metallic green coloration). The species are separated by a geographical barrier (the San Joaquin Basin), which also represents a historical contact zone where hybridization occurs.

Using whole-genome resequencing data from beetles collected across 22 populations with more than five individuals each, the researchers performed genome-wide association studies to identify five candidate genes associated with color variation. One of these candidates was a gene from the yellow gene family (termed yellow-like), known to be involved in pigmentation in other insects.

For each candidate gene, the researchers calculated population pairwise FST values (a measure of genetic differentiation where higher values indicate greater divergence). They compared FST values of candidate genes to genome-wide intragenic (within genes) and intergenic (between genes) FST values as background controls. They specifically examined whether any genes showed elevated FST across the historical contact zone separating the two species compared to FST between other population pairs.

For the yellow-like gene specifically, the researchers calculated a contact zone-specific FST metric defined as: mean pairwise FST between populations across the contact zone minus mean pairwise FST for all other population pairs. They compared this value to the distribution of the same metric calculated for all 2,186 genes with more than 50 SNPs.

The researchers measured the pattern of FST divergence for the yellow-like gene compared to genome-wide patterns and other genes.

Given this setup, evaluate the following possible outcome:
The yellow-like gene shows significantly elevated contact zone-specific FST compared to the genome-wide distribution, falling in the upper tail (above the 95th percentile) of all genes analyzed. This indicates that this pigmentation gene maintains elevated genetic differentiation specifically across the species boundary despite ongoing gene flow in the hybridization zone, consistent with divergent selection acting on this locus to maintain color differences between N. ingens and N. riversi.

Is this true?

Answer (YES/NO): YES